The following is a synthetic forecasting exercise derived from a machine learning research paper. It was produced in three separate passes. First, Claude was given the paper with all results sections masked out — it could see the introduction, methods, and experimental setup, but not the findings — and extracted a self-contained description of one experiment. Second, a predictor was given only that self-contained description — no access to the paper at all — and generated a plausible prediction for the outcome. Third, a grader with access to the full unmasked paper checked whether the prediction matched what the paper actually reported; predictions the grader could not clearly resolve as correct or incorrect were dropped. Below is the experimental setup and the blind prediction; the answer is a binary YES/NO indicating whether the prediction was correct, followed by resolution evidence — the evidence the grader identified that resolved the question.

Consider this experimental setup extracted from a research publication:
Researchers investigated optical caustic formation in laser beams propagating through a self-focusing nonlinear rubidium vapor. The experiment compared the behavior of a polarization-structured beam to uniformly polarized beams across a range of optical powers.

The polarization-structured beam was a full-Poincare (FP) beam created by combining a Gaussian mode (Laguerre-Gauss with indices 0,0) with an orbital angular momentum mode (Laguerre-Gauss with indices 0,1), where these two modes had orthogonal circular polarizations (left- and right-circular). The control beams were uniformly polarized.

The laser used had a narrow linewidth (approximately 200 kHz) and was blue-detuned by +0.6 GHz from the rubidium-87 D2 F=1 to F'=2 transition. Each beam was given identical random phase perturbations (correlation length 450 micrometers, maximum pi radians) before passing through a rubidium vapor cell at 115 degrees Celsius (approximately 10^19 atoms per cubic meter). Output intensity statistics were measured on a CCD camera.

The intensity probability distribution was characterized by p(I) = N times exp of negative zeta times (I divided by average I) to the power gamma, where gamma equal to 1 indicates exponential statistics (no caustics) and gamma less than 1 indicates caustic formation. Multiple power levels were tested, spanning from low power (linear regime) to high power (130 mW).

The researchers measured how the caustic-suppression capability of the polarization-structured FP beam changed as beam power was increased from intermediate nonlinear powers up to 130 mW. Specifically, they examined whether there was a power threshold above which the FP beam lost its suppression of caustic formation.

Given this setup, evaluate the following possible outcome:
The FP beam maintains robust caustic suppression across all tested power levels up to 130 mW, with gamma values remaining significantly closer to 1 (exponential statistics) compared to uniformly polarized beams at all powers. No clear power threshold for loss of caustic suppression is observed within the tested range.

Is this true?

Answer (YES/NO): NO